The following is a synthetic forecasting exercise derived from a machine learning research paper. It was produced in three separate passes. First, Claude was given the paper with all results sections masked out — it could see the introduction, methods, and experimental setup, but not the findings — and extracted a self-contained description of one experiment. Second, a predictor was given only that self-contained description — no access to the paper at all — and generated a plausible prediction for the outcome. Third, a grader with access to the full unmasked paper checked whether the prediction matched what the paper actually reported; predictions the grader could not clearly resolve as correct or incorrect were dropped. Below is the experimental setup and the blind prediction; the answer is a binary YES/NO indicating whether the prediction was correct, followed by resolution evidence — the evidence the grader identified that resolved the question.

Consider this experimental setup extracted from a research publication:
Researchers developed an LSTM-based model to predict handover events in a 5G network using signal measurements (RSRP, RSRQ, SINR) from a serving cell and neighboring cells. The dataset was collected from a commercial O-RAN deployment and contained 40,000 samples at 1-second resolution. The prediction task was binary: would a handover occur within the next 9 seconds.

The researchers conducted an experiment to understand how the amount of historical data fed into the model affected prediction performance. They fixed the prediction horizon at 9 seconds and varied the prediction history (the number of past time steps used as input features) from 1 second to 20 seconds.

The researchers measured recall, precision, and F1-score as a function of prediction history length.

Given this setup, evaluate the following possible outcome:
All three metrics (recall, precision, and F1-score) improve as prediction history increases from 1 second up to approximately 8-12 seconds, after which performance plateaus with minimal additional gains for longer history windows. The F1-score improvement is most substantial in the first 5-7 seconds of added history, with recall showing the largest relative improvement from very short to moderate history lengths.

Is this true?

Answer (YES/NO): NO